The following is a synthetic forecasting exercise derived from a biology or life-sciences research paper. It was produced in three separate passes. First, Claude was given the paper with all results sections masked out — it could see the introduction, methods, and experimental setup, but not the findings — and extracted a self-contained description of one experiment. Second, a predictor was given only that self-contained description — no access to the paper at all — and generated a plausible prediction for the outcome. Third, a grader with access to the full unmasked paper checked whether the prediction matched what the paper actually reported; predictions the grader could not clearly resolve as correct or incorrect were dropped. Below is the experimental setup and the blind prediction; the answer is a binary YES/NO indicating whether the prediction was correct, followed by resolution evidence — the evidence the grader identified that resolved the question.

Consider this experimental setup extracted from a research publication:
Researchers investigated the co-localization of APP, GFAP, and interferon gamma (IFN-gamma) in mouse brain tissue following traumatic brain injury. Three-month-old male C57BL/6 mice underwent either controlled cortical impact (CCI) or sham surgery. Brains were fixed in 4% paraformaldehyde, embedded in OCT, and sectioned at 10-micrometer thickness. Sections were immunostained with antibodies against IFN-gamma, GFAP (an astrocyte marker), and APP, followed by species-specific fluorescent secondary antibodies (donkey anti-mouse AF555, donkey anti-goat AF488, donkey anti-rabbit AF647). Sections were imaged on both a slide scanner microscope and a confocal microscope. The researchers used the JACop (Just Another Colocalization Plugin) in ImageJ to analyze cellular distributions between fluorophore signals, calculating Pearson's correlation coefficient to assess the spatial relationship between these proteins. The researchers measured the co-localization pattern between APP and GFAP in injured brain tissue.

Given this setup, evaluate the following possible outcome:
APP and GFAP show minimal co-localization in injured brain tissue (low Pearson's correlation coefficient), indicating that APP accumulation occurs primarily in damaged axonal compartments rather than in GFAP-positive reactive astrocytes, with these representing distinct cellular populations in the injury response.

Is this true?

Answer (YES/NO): NO